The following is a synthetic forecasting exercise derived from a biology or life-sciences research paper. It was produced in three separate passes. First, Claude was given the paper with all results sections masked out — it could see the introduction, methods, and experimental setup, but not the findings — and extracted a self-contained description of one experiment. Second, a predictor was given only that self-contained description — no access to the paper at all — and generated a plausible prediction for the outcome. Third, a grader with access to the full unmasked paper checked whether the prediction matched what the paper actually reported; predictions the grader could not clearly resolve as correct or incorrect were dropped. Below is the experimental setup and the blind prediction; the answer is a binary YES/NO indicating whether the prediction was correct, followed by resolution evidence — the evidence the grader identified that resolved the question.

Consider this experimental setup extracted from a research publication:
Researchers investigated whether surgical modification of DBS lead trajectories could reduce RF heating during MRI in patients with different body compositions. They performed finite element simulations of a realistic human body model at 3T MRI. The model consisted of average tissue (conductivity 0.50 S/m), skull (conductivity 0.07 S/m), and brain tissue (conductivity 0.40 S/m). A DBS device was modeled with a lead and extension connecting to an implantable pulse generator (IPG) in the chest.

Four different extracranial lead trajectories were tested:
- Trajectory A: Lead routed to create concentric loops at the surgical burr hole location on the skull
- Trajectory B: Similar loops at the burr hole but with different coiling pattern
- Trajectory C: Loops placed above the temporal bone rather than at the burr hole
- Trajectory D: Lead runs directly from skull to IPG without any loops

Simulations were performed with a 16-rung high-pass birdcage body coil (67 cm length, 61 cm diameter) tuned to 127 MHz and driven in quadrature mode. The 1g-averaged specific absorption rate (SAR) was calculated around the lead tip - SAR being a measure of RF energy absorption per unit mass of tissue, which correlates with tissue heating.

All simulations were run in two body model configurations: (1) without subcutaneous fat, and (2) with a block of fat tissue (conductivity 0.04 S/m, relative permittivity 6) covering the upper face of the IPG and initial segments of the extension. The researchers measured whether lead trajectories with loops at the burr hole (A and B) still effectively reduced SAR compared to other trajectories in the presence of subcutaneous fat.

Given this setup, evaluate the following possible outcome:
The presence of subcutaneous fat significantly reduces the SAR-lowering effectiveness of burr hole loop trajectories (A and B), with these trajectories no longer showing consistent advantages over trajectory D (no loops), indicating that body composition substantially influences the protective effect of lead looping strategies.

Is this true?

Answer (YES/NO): NO